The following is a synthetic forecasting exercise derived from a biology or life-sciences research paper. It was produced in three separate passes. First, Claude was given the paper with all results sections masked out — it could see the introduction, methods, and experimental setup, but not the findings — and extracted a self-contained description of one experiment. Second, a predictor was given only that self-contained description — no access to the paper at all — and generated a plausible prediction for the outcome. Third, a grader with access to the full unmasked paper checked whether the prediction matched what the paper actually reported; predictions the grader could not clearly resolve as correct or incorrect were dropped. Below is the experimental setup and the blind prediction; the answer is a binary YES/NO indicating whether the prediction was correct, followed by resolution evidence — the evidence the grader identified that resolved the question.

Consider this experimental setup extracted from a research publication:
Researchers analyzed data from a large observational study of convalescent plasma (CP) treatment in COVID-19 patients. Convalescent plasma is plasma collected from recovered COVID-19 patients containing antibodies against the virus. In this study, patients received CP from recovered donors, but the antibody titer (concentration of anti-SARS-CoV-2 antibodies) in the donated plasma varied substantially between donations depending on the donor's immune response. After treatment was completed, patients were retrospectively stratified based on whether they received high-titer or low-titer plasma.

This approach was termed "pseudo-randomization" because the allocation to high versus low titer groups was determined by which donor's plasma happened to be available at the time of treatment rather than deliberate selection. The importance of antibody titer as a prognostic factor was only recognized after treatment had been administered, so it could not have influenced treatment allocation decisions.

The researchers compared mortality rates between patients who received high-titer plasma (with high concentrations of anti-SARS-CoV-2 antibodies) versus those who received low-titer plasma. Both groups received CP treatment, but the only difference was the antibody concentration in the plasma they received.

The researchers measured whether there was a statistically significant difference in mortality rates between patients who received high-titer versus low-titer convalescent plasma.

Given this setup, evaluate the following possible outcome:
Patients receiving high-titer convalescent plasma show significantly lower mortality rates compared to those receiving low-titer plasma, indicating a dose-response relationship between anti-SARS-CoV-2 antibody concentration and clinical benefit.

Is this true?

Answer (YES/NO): YES